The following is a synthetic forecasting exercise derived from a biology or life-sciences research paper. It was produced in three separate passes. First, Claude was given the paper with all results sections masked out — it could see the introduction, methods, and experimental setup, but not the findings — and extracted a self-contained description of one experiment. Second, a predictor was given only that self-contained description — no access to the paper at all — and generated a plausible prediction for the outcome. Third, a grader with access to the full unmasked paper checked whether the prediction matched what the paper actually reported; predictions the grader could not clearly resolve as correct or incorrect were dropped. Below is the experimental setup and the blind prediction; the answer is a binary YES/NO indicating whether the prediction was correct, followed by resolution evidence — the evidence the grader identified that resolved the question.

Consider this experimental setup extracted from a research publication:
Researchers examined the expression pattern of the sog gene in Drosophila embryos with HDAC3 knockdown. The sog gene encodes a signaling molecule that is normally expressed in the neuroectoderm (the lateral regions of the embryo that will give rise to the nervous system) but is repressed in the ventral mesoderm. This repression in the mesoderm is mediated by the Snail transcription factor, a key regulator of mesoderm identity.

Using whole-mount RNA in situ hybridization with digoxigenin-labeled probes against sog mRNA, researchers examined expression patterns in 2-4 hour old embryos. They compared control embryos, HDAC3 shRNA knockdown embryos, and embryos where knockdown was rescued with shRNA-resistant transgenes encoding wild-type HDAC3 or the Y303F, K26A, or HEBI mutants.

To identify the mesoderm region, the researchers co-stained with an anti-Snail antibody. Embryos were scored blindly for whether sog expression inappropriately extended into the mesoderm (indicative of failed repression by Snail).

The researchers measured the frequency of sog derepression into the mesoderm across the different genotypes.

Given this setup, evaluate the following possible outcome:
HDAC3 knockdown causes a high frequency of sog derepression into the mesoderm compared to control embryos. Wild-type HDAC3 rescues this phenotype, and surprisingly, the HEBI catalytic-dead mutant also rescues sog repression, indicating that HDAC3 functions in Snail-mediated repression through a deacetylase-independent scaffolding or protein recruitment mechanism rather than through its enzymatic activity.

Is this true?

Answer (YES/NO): YES